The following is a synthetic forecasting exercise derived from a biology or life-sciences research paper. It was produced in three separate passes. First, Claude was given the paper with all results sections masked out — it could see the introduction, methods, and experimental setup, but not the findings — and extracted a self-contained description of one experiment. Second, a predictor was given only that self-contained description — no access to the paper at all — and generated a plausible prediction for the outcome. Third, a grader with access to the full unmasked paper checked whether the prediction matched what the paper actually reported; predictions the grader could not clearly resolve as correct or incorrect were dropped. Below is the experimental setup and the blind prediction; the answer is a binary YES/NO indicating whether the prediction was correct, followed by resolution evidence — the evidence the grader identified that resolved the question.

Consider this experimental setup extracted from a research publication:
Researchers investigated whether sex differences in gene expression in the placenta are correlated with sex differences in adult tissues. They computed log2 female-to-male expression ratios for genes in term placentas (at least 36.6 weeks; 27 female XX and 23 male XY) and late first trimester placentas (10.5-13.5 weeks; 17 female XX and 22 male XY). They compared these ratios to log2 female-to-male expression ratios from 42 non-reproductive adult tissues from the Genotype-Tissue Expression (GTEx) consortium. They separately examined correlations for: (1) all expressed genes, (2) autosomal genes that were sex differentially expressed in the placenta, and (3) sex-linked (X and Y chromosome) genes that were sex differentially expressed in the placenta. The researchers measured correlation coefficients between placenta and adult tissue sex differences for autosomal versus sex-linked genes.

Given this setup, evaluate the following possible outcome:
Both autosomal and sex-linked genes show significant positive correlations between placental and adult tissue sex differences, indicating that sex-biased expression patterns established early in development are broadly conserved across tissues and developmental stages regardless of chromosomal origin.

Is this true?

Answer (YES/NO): NO